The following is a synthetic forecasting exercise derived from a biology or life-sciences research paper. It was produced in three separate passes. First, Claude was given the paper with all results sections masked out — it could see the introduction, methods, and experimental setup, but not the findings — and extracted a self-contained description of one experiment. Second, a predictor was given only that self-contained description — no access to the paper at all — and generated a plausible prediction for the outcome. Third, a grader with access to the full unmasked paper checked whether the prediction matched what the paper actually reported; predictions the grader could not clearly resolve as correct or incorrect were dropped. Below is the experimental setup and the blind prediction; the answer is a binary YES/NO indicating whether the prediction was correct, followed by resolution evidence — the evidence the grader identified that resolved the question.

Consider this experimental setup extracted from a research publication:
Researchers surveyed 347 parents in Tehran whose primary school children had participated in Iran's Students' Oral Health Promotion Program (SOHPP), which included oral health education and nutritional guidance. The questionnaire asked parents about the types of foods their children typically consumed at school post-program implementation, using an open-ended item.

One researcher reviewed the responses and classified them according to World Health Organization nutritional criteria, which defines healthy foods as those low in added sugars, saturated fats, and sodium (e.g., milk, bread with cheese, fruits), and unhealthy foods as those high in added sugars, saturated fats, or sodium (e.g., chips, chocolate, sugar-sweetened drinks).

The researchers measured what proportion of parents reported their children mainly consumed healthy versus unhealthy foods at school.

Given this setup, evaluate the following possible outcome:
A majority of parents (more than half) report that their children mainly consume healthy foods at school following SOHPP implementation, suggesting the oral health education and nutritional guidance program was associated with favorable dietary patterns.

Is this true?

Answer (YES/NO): YES